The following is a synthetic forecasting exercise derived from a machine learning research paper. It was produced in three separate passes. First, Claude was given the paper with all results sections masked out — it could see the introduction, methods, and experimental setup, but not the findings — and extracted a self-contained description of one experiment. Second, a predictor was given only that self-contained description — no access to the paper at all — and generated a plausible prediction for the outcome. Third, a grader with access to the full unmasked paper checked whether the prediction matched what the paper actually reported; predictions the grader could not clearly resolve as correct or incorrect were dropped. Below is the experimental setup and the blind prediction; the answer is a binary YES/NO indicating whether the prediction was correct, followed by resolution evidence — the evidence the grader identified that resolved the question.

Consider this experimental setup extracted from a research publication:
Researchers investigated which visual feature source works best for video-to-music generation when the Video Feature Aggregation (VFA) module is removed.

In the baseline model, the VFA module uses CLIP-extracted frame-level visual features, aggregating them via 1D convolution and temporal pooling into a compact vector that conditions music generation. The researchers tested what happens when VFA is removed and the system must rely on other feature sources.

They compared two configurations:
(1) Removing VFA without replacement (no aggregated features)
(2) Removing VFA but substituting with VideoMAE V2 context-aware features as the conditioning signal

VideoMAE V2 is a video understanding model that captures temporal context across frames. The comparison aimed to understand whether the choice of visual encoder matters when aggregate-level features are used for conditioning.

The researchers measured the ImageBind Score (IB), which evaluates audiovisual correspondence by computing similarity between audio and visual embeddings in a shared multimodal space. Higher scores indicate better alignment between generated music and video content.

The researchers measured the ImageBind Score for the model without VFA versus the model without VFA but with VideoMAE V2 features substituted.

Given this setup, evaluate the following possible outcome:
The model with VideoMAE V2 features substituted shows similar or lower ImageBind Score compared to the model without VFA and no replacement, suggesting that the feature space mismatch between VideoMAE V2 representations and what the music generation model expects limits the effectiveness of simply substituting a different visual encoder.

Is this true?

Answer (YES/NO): NO